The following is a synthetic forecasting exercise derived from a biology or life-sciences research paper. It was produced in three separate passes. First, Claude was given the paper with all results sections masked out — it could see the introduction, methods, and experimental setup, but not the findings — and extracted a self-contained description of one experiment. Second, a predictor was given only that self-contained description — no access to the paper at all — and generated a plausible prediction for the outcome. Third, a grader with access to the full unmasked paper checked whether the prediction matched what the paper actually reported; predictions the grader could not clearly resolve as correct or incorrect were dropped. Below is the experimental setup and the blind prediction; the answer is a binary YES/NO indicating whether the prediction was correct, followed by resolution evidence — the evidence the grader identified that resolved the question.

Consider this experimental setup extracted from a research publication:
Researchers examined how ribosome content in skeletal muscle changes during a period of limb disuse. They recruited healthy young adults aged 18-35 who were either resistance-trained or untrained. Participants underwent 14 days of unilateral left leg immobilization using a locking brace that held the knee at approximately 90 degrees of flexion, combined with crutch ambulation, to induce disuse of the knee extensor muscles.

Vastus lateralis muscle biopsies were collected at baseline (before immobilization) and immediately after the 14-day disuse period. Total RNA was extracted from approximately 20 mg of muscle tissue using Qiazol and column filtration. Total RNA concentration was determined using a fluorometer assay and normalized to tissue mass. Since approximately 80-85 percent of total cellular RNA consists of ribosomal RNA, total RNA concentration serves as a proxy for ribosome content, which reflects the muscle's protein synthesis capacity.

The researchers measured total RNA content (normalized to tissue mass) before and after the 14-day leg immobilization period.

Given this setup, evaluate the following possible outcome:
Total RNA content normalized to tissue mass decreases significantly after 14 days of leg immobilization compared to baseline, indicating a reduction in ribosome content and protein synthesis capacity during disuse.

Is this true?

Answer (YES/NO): YES